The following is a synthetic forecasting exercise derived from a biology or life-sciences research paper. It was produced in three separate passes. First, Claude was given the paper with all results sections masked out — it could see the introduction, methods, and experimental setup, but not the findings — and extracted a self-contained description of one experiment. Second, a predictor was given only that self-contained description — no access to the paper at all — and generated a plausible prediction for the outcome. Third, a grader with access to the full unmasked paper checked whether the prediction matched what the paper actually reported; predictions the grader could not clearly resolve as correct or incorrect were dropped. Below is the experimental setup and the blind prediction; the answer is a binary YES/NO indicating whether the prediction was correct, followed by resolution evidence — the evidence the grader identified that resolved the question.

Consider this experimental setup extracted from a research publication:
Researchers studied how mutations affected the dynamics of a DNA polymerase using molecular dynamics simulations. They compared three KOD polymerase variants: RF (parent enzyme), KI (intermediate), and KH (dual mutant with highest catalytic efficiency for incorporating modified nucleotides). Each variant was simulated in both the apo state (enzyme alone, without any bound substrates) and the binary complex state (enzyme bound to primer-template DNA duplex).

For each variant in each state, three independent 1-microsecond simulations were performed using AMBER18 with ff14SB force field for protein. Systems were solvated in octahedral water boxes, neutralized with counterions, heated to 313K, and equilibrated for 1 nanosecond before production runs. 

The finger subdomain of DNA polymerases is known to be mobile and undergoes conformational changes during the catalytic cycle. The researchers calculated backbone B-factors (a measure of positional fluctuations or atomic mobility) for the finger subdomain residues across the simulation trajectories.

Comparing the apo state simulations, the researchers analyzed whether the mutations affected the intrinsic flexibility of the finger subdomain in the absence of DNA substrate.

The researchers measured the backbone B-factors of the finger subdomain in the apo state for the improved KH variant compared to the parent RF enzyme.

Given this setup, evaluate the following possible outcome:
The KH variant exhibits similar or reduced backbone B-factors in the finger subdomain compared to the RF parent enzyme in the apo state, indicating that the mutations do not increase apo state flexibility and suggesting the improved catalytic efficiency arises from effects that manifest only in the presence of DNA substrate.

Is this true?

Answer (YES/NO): YES